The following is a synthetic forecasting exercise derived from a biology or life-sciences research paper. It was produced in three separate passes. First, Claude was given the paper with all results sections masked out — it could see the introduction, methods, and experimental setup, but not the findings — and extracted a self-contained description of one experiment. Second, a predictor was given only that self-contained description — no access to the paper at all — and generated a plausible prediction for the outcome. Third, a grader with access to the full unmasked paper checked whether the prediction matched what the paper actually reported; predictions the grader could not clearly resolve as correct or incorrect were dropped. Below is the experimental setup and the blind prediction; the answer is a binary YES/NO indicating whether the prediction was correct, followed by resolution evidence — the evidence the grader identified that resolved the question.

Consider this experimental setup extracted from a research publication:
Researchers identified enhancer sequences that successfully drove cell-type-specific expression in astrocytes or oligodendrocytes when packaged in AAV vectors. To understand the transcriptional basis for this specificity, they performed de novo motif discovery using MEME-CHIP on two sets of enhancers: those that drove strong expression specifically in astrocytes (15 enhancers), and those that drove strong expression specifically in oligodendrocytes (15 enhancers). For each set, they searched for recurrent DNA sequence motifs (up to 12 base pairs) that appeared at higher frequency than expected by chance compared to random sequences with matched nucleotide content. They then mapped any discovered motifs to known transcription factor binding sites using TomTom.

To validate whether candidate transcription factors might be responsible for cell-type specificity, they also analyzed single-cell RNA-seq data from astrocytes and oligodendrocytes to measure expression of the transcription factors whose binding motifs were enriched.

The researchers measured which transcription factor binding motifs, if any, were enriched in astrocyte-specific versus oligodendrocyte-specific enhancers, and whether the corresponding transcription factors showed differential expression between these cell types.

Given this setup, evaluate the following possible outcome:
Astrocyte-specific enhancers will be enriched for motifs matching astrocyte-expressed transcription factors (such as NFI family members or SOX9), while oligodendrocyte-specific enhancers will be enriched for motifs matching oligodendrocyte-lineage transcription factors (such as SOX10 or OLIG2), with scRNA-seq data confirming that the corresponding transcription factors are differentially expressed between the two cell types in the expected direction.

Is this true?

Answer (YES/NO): NO